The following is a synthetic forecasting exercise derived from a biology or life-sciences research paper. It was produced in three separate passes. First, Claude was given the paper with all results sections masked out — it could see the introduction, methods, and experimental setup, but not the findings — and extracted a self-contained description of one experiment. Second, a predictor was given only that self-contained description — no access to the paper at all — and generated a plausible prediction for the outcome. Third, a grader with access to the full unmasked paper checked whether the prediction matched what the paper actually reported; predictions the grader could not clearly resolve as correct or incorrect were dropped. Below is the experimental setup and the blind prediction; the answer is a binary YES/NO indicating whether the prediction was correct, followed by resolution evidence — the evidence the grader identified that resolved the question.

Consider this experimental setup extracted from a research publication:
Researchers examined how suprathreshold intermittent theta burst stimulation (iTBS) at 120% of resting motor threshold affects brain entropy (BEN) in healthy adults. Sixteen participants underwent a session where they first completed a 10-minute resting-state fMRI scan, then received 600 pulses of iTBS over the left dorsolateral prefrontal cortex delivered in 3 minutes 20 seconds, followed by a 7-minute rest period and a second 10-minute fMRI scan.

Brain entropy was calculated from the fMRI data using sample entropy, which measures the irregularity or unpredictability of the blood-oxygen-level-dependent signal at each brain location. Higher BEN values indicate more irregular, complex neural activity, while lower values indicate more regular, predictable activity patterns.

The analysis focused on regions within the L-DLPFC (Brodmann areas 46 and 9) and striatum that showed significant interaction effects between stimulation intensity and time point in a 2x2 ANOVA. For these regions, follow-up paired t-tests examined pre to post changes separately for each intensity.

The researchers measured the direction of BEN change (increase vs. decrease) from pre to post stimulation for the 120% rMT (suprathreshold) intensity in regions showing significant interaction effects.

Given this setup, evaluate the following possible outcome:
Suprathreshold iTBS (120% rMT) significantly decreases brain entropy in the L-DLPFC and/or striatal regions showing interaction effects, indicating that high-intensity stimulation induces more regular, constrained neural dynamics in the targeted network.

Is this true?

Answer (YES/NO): NO